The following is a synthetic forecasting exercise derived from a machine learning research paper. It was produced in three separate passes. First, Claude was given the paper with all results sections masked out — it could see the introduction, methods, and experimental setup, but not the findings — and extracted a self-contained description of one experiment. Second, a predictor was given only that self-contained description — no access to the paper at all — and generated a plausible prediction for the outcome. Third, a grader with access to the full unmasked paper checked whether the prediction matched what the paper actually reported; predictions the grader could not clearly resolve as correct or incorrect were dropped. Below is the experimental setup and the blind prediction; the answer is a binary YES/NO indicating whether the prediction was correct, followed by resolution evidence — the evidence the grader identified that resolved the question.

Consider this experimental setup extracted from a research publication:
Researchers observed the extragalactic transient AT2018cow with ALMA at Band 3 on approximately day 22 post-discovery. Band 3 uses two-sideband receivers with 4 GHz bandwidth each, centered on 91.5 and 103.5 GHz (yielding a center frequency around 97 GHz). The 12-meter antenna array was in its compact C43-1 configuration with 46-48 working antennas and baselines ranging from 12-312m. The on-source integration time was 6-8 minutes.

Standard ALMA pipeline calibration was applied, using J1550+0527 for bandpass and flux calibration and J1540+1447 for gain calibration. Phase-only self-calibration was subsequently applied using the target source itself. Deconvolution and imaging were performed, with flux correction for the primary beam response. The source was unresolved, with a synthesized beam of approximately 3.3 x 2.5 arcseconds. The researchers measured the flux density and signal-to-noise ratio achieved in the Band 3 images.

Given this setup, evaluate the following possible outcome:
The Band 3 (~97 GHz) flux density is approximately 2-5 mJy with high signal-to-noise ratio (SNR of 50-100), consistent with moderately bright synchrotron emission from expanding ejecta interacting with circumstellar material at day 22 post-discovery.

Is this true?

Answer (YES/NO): NO